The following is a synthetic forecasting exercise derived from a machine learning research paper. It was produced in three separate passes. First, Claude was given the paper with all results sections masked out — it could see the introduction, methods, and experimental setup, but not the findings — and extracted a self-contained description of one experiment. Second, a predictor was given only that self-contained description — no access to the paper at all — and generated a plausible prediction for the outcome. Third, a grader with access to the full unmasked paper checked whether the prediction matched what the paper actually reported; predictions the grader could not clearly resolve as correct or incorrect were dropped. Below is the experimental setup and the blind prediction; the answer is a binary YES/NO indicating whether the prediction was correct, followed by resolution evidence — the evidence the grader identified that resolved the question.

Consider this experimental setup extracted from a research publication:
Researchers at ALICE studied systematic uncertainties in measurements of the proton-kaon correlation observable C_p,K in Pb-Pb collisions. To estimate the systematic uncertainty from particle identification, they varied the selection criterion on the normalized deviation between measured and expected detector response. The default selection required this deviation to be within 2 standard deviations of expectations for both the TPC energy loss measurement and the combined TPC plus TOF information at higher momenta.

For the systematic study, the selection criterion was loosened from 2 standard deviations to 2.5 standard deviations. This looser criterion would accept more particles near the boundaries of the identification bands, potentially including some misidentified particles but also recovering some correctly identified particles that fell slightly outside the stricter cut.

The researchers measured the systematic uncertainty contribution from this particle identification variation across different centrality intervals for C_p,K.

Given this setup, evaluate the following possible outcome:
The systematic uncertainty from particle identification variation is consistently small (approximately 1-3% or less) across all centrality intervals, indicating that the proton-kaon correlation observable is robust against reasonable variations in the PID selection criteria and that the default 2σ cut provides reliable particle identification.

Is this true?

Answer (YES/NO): NO